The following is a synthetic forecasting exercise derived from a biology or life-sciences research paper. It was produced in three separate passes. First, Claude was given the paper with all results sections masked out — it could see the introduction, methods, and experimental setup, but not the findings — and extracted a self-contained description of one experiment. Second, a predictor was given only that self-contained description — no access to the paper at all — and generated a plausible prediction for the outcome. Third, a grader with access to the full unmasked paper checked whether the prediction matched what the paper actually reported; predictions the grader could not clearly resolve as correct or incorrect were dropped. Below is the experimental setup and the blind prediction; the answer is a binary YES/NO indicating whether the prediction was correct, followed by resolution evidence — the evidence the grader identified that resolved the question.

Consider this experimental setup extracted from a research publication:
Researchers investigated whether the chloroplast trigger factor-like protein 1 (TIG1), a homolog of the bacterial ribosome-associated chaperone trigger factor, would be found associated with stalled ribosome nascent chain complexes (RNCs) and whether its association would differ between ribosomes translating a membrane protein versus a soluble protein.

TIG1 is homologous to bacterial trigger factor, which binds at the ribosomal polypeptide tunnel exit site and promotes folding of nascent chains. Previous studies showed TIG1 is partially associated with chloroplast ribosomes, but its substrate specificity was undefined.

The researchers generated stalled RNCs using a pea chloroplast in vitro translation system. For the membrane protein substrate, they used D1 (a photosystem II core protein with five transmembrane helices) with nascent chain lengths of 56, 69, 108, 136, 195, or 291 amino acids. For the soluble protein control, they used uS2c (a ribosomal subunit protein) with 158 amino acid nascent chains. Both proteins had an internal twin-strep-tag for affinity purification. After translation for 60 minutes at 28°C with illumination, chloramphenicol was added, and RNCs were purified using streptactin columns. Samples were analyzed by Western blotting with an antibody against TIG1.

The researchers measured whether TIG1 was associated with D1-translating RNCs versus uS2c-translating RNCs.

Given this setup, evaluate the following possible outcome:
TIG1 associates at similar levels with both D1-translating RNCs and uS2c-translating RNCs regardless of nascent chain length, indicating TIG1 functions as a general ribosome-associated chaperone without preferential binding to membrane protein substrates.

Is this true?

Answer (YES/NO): NO